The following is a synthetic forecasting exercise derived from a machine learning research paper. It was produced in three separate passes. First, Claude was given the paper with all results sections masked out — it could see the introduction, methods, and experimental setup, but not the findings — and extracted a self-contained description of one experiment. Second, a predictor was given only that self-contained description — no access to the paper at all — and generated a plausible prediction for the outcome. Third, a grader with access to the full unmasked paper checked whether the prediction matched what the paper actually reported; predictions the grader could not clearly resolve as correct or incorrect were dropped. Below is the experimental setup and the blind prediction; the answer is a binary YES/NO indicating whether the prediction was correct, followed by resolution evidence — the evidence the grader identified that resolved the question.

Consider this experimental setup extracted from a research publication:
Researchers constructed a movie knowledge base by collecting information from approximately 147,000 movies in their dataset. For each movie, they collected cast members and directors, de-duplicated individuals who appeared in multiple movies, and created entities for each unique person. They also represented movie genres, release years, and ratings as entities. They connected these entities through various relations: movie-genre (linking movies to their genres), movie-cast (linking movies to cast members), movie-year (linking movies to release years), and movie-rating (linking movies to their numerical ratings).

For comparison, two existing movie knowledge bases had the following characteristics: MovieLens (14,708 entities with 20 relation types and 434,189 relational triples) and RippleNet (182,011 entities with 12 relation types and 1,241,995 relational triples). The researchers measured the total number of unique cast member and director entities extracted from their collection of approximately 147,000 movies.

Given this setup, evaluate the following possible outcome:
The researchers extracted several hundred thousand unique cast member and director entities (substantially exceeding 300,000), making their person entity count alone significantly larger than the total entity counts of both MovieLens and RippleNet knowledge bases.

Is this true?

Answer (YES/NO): YES